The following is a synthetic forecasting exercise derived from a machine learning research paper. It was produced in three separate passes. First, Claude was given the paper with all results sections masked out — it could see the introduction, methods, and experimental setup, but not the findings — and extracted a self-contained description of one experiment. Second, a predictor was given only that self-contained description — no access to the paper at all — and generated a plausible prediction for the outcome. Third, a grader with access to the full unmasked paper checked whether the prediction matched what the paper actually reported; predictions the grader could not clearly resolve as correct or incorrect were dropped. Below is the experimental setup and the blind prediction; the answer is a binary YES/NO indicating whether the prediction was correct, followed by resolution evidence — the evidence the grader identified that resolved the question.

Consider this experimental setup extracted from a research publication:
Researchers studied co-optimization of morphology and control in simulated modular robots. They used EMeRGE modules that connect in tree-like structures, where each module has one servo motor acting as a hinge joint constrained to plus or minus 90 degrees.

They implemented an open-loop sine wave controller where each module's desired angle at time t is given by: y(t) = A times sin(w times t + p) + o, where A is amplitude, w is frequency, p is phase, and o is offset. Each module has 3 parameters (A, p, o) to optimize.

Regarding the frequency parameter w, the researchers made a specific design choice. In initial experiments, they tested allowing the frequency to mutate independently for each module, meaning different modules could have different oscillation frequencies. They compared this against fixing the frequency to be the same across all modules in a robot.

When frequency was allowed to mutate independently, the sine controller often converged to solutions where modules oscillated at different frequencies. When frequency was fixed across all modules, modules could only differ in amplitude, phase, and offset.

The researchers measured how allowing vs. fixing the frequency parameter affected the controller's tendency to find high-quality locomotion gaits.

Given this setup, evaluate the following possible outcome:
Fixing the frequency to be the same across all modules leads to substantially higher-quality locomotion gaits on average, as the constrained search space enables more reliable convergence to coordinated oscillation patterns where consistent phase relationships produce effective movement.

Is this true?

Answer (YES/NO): YES